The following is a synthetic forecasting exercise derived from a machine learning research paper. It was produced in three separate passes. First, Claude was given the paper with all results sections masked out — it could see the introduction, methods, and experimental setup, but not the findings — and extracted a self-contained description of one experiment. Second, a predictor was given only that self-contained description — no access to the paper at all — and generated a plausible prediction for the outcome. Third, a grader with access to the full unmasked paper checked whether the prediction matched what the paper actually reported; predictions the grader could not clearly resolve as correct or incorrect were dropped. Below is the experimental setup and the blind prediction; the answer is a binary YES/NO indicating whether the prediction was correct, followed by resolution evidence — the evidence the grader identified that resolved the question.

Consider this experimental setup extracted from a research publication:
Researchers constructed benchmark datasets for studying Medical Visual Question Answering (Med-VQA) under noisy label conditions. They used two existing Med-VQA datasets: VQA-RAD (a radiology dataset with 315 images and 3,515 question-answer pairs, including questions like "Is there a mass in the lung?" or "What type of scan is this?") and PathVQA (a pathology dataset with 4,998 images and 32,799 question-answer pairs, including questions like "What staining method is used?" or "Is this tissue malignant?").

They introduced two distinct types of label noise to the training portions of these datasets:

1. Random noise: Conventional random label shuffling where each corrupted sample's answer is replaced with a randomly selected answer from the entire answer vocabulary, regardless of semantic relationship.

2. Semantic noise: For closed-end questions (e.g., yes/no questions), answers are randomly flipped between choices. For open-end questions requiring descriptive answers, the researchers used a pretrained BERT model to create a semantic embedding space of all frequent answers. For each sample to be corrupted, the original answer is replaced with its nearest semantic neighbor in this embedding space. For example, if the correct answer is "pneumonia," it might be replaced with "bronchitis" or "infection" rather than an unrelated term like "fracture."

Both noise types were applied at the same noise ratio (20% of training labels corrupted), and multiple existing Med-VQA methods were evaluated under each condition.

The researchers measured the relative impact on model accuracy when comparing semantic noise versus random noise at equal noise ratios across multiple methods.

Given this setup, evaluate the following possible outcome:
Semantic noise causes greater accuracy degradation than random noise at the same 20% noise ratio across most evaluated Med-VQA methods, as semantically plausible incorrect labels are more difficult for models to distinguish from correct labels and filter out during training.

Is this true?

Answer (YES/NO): YES